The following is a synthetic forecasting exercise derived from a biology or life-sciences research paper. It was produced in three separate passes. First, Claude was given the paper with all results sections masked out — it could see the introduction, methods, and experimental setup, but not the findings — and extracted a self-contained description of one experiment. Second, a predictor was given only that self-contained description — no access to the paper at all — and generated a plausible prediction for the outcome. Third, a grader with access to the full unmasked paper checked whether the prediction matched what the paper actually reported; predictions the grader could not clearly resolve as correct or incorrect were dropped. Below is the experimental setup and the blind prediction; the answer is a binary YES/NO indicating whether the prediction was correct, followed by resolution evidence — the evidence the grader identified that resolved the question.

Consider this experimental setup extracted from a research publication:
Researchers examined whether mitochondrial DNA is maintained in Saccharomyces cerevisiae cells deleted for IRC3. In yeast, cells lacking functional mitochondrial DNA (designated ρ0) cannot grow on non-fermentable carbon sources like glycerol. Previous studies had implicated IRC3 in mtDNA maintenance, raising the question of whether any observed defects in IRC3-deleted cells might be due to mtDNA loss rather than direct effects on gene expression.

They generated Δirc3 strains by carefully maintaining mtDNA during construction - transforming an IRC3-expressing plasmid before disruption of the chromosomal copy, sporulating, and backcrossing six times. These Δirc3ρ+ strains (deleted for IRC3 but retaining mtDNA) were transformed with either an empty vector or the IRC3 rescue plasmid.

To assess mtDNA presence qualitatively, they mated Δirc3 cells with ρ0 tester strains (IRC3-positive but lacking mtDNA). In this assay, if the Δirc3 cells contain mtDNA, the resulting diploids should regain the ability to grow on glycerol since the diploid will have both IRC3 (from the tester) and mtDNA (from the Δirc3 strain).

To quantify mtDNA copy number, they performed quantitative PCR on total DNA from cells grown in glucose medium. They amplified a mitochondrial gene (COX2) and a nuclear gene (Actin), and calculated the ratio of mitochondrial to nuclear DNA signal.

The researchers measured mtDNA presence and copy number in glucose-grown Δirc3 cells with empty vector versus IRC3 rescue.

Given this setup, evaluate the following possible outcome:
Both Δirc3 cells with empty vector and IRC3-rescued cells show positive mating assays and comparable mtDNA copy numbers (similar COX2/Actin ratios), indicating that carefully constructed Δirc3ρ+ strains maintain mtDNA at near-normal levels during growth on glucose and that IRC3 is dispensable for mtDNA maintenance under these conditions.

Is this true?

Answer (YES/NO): YES